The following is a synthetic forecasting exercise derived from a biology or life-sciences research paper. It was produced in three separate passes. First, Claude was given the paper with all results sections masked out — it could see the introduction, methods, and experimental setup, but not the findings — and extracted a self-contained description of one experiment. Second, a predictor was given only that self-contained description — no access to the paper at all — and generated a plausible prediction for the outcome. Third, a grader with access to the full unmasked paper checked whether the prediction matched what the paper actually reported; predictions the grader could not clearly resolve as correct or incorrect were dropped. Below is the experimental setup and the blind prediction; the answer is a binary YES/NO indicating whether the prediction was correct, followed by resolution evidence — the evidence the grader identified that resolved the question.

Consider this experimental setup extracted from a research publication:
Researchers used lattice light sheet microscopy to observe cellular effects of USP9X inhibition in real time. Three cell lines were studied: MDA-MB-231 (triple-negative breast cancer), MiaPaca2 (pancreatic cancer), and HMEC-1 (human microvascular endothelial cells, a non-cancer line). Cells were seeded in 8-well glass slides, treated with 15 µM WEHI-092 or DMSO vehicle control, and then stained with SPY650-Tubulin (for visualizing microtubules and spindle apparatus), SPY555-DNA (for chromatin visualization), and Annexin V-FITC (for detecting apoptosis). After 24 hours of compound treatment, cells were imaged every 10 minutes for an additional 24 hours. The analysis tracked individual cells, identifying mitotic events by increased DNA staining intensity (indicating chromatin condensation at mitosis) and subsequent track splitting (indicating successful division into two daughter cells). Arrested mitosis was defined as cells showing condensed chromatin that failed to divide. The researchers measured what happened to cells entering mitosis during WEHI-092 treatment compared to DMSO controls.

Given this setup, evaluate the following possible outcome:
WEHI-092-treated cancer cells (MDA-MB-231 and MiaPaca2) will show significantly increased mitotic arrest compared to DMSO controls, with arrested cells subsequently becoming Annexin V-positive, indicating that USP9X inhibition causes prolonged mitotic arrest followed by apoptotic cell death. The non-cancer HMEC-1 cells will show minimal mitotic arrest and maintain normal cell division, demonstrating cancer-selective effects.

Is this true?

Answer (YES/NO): NO